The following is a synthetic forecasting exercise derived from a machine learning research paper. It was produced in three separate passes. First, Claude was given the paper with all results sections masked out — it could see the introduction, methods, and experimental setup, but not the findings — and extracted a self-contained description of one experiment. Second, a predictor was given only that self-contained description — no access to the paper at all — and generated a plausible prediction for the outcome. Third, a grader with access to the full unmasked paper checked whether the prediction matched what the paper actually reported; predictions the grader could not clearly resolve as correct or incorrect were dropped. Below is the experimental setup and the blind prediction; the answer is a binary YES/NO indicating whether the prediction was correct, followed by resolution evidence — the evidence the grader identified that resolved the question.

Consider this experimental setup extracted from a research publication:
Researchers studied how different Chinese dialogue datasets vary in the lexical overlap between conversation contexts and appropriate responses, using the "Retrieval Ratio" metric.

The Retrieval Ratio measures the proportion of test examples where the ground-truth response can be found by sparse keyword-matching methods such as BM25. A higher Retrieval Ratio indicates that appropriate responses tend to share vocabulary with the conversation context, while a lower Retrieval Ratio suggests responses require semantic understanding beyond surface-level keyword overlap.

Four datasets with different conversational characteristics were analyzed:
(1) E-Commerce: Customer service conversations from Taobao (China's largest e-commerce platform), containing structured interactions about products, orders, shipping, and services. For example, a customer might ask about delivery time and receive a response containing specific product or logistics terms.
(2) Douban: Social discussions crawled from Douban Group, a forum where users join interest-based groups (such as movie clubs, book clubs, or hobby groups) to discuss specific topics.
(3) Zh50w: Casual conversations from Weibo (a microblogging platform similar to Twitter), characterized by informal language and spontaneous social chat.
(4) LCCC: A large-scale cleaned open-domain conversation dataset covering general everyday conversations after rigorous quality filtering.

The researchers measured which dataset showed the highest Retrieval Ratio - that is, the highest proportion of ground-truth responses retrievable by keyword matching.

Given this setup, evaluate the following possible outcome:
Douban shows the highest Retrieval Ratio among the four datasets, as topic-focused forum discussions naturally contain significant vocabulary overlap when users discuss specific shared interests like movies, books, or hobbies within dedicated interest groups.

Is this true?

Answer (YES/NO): YES